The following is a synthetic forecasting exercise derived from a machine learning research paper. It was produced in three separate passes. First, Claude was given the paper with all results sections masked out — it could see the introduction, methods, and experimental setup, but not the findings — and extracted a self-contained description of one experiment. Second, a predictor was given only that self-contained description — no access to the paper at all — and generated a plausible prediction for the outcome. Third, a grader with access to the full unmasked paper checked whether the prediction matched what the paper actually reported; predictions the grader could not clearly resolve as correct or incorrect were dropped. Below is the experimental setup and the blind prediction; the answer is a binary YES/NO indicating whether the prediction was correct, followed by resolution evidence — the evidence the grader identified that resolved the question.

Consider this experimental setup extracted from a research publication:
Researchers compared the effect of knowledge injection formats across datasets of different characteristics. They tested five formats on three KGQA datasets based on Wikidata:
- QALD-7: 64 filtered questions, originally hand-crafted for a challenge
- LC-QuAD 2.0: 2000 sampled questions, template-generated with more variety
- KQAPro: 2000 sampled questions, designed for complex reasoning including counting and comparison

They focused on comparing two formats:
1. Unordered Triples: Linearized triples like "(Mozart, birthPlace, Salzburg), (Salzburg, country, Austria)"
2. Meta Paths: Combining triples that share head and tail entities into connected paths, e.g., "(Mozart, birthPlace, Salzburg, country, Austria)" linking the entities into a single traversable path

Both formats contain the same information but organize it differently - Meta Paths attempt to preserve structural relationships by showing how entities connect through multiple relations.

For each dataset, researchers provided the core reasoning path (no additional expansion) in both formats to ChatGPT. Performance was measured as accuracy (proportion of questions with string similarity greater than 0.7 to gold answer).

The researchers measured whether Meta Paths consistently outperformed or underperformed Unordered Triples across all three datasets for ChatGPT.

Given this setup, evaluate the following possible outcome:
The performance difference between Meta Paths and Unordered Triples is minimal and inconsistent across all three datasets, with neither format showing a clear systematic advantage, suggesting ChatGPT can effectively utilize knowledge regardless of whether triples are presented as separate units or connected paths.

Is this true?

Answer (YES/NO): NO